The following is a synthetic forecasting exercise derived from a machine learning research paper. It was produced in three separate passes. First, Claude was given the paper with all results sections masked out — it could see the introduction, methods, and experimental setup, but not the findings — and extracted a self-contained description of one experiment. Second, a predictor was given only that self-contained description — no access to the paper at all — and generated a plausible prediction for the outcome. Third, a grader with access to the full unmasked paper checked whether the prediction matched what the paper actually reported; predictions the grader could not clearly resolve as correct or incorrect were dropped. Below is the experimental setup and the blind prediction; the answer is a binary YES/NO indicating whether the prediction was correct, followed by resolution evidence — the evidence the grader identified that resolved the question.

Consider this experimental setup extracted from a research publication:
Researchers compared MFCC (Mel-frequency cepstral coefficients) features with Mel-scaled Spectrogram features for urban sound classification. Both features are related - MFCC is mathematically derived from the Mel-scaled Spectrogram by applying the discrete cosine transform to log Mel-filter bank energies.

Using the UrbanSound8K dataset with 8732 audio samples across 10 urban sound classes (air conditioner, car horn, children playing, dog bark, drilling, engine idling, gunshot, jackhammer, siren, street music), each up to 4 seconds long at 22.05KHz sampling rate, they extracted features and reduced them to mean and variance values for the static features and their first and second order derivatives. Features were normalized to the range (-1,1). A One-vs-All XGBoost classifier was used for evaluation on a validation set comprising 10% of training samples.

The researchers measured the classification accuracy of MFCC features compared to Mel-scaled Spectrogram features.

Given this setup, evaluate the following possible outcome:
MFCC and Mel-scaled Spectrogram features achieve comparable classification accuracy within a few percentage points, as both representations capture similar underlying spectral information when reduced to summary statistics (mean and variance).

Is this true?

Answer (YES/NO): NO